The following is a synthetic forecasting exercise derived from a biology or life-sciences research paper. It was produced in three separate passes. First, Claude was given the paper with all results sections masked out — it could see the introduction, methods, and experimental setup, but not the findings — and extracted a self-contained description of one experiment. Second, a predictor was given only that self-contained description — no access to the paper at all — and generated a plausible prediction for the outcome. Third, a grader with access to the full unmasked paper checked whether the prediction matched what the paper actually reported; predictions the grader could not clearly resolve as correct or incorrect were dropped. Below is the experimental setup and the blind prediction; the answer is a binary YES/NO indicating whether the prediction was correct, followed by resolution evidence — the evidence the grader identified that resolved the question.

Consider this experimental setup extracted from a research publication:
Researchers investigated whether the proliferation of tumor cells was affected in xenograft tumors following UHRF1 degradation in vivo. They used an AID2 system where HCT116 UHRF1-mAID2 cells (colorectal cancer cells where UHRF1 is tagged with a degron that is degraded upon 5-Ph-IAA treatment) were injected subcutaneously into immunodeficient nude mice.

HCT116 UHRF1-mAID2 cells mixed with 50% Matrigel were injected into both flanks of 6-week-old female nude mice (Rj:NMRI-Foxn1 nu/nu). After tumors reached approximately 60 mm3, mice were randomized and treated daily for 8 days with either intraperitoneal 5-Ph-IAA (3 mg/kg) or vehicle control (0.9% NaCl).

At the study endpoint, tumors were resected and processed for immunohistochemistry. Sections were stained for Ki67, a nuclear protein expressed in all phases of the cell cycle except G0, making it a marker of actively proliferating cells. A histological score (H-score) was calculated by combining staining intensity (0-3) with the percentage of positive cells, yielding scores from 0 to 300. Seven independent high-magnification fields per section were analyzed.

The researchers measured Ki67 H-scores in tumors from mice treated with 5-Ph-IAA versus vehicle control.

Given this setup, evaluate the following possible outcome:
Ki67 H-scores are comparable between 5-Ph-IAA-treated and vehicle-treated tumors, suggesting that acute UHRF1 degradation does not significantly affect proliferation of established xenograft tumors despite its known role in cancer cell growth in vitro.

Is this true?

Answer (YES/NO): NO